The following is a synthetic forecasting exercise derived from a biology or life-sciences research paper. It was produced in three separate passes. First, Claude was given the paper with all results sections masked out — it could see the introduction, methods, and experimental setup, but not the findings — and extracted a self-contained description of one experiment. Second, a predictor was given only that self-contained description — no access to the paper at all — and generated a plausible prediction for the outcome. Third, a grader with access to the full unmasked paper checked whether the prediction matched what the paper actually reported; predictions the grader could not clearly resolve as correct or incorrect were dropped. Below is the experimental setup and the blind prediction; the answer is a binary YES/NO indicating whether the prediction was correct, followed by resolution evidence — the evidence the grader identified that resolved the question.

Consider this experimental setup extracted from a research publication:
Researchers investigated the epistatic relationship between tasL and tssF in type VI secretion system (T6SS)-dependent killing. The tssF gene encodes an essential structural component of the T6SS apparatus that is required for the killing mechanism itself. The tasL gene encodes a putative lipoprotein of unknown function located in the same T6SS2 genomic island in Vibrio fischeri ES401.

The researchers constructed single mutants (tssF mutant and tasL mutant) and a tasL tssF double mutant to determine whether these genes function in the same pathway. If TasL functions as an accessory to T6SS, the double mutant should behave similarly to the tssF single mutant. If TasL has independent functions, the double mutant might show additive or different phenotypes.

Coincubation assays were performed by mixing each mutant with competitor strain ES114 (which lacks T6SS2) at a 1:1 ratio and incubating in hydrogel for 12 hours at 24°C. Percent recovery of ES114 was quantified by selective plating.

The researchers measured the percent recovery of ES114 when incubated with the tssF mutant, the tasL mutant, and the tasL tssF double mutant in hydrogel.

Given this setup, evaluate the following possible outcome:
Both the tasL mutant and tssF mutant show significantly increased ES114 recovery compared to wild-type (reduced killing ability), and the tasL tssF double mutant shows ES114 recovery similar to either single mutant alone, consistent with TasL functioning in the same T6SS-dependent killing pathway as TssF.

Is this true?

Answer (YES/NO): YES